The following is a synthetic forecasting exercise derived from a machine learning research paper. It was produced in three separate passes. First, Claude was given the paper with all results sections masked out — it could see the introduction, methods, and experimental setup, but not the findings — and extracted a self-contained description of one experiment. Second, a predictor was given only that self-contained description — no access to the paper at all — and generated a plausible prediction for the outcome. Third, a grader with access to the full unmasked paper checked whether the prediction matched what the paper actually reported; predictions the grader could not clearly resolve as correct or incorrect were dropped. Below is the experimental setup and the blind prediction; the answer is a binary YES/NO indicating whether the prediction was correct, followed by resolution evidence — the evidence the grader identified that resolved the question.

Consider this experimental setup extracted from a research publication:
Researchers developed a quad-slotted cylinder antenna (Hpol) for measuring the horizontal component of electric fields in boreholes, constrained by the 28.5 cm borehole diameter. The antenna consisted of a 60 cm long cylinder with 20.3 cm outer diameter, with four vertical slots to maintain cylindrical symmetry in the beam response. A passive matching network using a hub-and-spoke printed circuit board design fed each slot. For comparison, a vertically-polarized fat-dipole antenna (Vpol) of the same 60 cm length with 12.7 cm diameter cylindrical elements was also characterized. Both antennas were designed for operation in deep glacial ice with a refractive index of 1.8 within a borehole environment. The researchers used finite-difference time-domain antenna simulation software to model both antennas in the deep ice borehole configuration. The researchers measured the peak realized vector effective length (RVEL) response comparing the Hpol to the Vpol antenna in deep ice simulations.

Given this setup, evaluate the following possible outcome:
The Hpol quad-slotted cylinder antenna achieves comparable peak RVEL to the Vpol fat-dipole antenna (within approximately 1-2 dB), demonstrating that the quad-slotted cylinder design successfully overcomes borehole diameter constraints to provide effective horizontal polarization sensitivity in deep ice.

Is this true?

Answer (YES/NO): NO